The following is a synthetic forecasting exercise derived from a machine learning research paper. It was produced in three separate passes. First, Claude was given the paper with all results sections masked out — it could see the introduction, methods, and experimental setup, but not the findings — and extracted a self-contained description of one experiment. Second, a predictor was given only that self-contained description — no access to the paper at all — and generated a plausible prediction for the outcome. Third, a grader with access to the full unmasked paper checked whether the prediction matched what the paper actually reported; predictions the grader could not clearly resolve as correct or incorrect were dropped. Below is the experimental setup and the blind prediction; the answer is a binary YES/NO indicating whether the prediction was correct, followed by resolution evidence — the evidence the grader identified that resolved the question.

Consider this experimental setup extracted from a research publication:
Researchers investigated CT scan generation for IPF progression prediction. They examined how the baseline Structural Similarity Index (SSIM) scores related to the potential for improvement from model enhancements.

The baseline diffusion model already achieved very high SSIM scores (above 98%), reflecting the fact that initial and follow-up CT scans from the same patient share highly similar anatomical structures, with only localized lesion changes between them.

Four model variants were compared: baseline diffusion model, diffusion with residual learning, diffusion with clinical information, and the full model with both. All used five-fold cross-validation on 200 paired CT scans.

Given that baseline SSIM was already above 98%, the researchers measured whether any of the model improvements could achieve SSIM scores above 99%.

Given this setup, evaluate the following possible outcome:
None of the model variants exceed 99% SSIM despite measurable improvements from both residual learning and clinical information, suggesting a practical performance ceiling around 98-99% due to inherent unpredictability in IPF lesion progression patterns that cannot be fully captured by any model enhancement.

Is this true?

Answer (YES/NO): NO